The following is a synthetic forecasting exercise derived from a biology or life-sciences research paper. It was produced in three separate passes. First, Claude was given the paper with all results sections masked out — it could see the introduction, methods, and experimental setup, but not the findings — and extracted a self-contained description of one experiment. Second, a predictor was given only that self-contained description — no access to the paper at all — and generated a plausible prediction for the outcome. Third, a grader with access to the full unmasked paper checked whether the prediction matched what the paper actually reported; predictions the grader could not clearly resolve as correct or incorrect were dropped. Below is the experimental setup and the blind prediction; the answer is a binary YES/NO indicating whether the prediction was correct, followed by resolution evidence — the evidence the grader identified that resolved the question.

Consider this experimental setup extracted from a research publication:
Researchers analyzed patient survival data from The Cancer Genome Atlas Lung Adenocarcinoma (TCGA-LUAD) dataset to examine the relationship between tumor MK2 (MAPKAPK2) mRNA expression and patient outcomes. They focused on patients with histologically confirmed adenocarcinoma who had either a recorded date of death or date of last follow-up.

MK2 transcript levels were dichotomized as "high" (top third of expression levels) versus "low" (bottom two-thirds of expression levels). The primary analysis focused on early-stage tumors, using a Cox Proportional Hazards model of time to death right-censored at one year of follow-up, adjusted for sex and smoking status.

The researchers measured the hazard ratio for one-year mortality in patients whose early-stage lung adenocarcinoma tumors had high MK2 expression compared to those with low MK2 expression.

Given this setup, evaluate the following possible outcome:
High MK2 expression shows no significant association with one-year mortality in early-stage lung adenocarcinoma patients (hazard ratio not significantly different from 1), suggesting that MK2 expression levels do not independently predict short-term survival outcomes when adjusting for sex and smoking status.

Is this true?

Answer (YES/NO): NO